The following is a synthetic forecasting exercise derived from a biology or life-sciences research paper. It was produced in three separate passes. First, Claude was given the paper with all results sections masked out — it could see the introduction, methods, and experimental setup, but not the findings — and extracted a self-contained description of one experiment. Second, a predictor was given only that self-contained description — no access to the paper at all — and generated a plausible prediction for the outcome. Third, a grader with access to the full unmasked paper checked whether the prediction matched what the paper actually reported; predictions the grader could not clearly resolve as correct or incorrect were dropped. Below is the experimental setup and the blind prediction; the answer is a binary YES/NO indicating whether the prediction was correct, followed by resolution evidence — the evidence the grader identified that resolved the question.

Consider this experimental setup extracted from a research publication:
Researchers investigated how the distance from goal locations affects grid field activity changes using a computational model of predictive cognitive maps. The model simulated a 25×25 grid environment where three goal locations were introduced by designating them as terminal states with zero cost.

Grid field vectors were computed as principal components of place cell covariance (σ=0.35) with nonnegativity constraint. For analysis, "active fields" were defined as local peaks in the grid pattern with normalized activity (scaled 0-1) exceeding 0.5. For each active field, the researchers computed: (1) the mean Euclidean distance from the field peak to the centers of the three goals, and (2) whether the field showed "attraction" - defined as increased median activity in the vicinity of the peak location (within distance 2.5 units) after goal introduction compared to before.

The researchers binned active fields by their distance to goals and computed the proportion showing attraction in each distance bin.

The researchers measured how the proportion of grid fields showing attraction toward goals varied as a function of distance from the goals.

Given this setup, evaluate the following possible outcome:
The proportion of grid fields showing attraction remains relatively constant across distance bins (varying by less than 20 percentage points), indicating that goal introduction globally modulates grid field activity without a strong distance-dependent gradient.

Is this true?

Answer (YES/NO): NO